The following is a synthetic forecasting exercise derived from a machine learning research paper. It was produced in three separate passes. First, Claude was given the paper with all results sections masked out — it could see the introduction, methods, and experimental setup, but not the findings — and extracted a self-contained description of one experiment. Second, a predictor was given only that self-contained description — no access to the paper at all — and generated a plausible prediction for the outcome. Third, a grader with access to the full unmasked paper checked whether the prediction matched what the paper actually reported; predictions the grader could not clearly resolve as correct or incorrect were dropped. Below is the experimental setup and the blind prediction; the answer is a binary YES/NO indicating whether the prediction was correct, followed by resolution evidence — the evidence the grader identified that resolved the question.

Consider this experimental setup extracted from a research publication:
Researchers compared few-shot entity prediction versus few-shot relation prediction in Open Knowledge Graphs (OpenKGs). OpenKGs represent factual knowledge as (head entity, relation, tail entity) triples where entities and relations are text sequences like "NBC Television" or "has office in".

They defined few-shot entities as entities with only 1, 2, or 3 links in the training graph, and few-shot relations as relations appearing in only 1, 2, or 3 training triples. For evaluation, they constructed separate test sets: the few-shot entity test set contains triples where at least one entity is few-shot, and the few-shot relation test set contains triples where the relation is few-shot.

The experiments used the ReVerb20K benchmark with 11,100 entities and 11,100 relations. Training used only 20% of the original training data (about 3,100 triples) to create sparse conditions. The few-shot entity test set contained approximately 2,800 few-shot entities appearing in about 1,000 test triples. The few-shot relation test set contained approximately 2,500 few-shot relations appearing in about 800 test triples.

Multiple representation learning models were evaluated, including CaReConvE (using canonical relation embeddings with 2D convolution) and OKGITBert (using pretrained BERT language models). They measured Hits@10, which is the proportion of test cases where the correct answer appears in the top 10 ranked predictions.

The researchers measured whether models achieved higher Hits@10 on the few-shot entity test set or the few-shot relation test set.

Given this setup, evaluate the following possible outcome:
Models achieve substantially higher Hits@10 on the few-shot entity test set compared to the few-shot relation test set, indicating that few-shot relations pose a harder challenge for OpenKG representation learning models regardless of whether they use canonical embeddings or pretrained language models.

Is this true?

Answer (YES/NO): YES